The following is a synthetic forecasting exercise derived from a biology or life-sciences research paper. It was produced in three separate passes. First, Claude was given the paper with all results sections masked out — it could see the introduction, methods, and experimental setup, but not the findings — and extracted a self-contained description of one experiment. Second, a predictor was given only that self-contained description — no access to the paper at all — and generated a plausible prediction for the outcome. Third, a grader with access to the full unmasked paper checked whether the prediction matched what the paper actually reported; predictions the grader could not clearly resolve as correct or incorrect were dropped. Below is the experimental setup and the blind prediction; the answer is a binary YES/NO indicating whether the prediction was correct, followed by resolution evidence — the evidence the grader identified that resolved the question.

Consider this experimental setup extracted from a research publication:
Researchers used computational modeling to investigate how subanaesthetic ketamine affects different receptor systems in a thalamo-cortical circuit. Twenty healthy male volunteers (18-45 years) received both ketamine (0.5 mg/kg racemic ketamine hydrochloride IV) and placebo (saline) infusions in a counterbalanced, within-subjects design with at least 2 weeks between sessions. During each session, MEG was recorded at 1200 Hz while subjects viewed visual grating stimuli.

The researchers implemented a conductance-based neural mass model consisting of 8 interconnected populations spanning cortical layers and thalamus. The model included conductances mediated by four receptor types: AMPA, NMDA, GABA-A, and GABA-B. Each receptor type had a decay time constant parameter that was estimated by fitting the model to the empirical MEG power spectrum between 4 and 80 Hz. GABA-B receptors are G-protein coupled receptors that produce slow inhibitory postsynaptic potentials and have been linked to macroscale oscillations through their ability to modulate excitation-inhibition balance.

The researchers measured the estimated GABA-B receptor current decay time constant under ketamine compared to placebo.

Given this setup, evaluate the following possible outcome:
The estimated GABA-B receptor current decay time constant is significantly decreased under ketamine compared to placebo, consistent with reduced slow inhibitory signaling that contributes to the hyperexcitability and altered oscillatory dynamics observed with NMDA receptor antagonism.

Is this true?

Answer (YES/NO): NO